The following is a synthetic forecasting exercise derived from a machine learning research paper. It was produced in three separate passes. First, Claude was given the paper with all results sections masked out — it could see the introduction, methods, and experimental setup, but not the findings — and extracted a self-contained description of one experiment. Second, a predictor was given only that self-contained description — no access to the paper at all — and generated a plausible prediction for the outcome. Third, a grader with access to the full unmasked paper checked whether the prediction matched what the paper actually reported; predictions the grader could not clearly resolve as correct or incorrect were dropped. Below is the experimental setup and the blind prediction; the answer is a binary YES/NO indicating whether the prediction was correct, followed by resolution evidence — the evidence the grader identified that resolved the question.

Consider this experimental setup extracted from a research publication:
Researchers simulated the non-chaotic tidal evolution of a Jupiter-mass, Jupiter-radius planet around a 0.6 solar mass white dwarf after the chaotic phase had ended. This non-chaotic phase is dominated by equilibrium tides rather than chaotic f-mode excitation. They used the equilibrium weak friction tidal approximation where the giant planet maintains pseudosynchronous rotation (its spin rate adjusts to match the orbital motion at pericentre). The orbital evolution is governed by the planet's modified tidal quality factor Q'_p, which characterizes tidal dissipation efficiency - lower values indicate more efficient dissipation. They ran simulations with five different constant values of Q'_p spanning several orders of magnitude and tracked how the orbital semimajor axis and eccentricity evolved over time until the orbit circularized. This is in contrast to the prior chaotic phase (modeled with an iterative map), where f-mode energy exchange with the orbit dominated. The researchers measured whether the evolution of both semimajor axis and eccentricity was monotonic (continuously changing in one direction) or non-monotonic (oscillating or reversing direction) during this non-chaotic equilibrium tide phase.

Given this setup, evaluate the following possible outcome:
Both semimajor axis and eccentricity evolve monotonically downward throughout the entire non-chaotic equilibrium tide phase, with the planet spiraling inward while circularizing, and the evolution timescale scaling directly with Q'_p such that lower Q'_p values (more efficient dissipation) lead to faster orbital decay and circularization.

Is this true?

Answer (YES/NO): YES